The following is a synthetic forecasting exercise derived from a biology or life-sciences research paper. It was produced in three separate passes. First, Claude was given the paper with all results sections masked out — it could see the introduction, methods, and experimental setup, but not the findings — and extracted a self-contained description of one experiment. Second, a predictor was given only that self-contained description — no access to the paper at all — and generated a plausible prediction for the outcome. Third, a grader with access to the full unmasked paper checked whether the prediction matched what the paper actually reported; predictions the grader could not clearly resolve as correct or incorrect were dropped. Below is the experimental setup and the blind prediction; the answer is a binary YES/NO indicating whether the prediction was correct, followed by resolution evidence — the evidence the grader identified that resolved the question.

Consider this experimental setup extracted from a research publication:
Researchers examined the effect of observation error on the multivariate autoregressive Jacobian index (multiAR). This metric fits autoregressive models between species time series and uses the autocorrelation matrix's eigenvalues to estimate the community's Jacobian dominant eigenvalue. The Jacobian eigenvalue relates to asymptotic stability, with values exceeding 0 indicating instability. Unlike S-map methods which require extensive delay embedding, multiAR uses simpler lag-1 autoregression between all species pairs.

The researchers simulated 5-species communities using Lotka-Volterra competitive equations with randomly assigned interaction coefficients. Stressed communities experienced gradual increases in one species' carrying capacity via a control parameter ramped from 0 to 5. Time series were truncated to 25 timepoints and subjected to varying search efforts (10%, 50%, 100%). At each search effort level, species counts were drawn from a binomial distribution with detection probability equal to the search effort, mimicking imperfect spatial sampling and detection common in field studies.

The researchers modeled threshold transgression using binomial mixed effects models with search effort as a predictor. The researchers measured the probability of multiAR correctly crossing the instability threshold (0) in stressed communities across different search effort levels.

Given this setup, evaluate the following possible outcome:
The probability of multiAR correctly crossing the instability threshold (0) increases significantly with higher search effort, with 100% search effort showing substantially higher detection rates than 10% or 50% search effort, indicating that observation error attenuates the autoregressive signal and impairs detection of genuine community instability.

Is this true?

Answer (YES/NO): NO